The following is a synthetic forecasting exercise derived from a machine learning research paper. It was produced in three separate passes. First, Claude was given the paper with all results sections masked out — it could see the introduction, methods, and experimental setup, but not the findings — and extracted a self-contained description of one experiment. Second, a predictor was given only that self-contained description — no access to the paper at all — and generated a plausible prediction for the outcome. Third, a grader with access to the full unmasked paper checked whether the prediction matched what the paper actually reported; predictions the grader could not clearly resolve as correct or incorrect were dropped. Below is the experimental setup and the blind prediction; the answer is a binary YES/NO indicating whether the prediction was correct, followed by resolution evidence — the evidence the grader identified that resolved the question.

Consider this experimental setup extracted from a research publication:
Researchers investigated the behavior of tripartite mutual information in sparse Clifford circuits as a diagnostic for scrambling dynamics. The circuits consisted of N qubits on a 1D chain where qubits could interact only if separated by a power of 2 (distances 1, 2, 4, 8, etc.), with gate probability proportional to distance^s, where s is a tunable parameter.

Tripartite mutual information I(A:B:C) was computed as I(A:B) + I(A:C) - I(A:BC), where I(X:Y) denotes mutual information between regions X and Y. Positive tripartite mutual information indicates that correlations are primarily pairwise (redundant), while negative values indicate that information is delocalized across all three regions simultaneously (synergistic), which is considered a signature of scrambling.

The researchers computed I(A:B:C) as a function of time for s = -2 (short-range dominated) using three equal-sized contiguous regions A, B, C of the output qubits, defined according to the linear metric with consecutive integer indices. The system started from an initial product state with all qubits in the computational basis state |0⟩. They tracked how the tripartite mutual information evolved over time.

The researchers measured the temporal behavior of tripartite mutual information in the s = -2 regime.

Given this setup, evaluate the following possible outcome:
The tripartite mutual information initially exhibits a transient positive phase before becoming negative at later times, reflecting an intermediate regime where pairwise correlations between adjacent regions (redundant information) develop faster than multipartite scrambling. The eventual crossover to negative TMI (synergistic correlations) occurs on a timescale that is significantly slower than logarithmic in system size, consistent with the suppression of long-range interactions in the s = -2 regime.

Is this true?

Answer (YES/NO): NO